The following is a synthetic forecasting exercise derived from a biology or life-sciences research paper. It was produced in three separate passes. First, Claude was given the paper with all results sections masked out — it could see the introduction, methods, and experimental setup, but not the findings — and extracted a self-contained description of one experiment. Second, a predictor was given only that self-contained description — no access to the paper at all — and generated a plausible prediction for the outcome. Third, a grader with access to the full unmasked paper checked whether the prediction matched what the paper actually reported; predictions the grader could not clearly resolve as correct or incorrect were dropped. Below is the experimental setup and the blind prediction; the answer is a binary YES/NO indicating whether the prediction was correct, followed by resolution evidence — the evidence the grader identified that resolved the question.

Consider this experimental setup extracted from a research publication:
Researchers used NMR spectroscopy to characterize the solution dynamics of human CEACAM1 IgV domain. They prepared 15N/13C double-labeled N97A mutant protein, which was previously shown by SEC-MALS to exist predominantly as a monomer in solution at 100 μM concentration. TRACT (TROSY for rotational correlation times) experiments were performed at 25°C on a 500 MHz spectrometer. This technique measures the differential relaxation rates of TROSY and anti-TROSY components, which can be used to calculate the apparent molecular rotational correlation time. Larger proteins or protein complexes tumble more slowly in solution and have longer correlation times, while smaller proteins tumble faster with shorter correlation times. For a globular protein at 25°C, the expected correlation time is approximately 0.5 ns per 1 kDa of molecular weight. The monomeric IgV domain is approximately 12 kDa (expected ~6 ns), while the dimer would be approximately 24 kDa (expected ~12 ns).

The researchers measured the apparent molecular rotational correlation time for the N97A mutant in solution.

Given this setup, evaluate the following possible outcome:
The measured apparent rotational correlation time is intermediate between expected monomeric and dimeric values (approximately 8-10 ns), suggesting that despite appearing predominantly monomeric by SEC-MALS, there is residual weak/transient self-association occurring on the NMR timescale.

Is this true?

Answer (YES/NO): NO